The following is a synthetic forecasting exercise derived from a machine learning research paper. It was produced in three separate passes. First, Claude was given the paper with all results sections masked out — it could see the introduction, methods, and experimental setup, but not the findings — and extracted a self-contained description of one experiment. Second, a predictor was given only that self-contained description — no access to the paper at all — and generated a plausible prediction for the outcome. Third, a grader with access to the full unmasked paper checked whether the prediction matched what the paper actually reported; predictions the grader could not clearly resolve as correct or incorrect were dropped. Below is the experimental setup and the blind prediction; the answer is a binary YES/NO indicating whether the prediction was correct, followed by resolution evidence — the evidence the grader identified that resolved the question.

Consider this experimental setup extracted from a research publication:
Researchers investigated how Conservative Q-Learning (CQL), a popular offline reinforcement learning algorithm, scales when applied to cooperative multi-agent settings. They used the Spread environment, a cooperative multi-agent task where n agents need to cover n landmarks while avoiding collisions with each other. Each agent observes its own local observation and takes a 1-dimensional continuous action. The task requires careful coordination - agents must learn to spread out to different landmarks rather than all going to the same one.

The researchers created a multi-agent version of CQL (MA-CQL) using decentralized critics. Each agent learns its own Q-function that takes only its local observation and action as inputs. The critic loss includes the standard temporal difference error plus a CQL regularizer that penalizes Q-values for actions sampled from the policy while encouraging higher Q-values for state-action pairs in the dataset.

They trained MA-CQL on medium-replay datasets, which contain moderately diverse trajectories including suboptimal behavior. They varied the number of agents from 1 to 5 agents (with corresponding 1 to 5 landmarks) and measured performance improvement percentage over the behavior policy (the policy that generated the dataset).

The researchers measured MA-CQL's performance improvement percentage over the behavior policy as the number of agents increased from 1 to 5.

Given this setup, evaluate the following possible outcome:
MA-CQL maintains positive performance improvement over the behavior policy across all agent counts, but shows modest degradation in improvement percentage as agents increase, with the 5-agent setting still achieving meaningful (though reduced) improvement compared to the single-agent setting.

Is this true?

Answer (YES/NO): NO